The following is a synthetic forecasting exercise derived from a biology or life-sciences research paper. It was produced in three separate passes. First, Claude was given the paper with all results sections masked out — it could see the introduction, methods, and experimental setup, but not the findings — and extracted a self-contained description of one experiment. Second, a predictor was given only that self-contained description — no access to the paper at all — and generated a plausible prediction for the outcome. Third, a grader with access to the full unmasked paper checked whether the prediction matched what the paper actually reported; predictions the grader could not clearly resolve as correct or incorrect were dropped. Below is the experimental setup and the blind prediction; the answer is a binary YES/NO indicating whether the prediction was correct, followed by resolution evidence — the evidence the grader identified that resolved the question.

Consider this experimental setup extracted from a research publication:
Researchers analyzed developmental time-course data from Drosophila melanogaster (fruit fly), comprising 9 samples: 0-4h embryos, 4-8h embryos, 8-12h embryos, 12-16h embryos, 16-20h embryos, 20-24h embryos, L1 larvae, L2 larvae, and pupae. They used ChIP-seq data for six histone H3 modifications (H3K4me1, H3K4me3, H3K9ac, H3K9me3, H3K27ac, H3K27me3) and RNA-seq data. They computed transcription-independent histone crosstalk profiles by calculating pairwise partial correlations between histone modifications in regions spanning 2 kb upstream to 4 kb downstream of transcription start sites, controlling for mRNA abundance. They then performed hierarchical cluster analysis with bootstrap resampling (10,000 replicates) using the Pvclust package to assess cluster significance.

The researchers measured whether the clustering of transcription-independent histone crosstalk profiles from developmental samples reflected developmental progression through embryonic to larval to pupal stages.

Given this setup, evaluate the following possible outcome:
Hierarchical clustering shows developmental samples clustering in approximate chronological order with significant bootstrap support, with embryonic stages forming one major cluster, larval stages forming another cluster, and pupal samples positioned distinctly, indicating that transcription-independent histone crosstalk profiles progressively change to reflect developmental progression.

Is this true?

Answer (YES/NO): NO